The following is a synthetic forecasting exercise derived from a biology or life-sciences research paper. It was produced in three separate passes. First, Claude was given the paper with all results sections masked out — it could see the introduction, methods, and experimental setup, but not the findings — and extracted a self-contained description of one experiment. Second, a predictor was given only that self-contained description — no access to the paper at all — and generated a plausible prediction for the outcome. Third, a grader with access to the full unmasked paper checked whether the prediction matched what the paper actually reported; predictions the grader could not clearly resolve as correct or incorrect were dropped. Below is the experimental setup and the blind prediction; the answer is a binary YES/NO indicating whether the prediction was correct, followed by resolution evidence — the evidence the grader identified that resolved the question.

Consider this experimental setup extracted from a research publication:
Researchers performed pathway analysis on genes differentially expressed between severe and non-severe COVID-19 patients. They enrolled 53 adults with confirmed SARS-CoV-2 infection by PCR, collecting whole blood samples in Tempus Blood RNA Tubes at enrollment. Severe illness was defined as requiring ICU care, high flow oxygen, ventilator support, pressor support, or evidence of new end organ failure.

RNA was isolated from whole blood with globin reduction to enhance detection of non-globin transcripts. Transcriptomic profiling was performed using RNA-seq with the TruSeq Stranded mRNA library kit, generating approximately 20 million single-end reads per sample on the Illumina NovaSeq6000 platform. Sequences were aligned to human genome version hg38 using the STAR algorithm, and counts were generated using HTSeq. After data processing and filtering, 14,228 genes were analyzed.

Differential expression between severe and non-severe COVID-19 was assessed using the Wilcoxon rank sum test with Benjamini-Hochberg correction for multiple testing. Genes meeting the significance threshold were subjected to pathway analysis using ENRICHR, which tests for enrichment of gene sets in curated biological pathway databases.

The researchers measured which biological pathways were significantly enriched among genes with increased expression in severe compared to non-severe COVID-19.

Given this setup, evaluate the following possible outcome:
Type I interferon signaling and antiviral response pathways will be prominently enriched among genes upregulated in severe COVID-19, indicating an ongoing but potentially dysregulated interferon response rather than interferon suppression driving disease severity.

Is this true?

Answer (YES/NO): NO